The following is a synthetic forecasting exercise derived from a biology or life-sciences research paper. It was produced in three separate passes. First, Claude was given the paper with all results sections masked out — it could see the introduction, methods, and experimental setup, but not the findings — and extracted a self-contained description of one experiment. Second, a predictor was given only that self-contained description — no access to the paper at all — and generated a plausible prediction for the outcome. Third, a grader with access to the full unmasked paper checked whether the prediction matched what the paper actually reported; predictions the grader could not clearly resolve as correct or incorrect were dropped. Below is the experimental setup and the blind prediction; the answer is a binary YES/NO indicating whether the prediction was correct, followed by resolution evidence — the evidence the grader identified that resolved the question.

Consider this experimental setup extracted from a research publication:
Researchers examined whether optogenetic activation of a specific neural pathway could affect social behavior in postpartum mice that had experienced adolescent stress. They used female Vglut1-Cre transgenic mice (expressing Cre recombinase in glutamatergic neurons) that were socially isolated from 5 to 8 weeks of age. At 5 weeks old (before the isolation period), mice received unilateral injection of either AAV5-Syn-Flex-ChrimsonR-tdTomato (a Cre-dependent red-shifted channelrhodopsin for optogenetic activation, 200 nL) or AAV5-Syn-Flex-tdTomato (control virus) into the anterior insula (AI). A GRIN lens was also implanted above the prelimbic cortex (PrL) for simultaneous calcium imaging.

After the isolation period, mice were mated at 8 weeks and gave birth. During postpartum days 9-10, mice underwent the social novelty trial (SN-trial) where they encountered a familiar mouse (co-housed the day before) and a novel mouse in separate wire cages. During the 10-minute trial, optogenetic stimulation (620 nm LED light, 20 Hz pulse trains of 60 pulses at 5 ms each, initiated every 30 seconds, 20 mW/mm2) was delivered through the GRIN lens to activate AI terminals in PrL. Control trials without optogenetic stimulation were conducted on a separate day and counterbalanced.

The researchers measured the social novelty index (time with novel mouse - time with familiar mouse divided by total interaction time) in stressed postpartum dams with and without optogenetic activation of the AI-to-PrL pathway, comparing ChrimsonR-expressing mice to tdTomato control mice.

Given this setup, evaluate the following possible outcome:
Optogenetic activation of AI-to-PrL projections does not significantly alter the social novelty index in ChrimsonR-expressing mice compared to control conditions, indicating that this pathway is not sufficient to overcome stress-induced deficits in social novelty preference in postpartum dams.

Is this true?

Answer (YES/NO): NO